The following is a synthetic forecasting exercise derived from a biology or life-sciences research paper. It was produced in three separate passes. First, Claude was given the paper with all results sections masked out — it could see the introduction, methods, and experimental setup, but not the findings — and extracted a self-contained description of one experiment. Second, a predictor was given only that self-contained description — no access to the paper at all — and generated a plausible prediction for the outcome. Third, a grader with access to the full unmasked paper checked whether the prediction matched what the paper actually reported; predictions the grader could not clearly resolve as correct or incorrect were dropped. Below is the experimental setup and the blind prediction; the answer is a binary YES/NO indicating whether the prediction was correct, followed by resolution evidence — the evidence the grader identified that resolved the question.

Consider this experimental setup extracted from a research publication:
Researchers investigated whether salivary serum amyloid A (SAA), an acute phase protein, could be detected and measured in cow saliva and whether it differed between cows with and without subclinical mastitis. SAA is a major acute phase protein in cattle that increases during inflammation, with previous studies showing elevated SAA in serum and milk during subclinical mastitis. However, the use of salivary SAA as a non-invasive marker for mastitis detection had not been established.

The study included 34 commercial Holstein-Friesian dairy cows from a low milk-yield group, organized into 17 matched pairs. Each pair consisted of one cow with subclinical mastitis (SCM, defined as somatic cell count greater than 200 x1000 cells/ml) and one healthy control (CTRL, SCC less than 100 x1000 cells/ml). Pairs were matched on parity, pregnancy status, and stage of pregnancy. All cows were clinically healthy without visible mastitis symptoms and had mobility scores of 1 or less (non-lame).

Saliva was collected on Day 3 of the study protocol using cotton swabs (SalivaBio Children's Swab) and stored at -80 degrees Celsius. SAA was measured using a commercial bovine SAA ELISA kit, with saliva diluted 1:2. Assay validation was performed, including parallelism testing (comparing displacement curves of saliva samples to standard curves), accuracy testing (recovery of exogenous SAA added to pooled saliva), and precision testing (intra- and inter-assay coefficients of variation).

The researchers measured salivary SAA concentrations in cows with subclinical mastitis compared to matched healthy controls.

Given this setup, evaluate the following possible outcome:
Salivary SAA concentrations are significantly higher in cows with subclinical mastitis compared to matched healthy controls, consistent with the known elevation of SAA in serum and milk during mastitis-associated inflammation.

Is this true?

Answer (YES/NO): NO